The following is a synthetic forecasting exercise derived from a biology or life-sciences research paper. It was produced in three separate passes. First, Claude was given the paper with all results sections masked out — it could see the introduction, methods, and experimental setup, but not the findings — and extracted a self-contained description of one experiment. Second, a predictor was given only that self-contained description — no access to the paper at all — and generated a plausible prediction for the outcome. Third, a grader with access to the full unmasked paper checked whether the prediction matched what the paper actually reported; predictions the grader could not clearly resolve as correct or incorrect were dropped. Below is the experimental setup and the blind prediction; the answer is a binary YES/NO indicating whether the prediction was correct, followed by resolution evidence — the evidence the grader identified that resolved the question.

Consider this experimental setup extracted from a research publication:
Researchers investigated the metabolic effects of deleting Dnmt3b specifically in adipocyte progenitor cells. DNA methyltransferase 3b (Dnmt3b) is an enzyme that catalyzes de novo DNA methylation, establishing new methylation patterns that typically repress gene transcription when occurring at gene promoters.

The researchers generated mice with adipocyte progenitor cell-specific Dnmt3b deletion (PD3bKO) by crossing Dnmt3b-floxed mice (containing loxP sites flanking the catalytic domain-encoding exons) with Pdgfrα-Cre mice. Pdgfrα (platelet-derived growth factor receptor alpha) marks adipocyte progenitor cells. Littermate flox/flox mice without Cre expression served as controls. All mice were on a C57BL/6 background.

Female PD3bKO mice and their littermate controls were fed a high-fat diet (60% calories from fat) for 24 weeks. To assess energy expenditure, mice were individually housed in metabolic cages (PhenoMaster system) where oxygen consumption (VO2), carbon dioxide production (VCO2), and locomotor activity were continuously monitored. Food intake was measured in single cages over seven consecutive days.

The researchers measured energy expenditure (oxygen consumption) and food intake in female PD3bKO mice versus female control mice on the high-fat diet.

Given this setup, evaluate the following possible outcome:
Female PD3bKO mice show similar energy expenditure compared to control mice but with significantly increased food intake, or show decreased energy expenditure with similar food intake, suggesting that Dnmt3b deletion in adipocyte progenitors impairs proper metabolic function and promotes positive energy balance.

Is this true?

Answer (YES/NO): NO